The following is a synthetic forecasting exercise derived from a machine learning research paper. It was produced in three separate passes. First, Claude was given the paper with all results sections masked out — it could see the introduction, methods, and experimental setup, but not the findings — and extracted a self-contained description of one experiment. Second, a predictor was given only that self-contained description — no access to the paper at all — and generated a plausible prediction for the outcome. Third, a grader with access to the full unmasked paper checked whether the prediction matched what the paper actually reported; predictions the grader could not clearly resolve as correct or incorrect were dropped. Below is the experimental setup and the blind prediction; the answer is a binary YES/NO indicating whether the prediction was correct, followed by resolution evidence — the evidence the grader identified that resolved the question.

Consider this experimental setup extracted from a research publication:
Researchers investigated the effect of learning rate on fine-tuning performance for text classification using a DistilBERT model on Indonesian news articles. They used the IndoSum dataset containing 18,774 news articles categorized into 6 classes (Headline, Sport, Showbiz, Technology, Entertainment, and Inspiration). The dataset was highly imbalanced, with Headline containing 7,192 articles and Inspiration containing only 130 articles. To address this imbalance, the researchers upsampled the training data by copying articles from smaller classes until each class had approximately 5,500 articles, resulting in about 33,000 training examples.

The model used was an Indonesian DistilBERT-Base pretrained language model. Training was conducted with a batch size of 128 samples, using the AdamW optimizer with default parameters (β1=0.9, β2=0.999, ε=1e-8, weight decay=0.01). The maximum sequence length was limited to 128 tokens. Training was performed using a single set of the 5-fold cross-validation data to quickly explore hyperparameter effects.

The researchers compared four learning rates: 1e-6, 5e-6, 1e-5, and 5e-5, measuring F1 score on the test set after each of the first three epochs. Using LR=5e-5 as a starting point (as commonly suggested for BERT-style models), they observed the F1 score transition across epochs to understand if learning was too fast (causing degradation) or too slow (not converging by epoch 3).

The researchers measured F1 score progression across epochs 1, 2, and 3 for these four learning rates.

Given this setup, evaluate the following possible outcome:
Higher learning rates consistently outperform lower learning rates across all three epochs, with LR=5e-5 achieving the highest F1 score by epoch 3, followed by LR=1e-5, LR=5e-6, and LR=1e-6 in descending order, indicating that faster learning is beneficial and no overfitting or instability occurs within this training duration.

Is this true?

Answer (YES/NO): NO